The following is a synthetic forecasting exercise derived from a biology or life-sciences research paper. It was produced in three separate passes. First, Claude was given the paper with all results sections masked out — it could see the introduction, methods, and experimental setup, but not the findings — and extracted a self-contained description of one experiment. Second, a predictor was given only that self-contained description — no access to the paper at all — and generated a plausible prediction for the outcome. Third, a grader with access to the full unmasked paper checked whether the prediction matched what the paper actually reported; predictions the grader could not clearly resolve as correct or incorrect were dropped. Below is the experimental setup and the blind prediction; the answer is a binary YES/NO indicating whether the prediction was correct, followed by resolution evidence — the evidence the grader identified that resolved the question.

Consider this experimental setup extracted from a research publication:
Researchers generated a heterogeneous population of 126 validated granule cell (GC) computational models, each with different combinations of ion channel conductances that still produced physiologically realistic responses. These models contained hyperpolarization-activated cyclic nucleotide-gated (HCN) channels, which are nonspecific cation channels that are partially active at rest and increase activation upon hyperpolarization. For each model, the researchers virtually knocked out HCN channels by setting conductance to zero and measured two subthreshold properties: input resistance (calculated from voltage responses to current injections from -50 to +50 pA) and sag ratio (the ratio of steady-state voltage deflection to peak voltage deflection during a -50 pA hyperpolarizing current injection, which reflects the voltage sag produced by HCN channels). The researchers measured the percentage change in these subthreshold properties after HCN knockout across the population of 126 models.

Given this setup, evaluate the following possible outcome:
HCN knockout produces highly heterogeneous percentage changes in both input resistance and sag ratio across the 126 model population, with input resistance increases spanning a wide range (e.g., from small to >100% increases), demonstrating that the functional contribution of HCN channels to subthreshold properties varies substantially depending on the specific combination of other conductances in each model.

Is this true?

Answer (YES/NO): NO